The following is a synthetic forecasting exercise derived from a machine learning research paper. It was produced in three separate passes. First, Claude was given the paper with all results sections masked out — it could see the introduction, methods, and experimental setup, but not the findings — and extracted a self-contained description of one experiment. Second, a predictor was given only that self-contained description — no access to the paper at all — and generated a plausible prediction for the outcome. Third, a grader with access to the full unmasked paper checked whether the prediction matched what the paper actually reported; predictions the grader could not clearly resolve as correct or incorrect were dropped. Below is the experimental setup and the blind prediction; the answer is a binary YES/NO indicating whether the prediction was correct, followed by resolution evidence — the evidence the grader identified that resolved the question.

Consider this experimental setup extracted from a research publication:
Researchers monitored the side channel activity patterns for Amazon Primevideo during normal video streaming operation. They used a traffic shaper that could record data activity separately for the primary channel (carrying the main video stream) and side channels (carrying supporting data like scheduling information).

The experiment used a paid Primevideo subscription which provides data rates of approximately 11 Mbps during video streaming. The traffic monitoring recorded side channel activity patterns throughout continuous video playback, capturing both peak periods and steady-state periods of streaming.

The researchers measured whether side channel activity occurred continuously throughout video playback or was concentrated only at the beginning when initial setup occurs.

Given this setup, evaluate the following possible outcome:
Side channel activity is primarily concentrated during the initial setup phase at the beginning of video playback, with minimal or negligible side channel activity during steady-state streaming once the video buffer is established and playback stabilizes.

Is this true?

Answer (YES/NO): NO